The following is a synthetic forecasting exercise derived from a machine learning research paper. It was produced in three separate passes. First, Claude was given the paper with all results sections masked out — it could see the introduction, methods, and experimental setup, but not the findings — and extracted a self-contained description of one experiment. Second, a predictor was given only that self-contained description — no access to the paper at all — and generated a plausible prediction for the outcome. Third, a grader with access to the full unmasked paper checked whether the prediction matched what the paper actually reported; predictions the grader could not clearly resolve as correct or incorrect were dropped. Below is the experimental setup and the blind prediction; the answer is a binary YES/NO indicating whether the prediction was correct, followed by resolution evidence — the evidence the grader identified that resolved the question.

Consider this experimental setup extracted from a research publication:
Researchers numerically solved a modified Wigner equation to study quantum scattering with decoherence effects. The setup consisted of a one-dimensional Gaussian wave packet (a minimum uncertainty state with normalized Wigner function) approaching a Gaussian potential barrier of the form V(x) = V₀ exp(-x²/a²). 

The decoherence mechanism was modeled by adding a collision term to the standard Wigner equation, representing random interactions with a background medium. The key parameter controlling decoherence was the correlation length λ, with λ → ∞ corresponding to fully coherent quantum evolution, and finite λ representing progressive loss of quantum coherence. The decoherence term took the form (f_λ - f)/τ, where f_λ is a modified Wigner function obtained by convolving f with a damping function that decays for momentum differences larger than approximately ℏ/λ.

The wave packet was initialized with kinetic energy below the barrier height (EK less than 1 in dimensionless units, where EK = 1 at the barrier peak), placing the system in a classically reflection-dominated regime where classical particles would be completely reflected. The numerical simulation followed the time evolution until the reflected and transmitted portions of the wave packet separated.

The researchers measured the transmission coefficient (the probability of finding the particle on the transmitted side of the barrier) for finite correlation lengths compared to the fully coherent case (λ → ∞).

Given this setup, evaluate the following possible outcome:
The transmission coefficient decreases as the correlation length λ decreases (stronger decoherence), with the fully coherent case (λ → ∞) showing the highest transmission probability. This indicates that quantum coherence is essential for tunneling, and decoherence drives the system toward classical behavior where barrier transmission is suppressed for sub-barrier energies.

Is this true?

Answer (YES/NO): NO